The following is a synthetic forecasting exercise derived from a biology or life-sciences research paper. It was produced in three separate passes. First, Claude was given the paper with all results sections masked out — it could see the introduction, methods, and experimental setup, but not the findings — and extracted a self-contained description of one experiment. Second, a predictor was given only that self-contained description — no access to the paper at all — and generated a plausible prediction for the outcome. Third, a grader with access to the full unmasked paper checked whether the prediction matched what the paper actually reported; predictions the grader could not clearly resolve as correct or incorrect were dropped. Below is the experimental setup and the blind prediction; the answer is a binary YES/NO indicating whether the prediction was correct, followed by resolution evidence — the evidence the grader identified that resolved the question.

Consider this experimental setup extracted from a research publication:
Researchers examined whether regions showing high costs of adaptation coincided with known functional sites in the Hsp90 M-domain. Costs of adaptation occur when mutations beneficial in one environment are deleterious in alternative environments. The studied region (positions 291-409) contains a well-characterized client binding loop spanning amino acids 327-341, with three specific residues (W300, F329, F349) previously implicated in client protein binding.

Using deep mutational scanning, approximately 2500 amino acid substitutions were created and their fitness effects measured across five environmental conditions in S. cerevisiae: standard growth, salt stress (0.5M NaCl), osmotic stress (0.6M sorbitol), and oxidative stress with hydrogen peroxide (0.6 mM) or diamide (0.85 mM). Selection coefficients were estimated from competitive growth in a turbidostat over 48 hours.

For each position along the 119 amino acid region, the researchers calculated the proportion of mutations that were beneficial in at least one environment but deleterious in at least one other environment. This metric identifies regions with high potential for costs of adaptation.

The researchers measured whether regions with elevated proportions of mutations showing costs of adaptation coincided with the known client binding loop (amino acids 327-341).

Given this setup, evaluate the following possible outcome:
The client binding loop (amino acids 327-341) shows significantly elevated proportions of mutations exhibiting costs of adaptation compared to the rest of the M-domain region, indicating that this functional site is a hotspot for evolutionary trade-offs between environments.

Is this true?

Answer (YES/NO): NO